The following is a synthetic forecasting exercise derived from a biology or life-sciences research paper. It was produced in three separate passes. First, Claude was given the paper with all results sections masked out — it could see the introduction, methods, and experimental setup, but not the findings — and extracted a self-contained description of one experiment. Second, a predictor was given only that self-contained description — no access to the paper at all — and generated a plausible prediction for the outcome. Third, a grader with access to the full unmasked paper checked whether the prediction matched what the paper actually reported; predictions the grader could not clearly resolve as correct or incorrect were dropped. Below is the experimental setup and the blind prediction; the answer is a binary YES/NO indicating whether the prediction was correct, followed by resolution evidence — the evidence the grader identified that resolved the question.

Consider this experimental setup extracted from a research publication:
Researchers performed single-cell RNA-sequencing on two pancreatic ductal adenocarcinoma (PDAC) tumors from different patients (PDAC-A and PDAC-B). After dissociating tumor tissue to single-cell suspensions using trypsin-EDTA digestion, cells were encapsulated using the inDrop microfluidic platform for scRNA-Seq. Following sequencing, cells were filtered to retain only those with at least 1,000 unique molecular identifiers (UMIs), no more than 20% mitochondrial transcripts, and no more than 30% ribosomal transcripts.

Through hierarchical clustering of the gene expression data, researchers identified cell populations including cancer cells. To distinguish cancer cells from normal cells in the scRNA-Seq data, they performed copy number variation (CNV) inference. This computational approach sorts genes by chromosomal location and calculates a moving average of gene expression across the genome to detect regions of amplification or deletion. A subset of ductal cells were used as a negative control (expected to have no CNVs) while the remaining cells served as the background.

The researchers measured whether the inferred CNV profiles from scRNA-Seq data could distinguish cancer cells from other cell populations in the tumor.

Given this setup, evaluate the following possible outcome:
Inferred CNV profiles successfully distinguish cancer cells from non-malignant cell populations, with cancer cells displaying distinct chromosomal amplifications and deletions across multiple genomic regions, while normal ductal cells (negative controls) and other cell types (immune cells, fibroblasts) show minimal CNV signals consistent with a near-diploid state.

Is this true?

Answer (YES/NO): YES